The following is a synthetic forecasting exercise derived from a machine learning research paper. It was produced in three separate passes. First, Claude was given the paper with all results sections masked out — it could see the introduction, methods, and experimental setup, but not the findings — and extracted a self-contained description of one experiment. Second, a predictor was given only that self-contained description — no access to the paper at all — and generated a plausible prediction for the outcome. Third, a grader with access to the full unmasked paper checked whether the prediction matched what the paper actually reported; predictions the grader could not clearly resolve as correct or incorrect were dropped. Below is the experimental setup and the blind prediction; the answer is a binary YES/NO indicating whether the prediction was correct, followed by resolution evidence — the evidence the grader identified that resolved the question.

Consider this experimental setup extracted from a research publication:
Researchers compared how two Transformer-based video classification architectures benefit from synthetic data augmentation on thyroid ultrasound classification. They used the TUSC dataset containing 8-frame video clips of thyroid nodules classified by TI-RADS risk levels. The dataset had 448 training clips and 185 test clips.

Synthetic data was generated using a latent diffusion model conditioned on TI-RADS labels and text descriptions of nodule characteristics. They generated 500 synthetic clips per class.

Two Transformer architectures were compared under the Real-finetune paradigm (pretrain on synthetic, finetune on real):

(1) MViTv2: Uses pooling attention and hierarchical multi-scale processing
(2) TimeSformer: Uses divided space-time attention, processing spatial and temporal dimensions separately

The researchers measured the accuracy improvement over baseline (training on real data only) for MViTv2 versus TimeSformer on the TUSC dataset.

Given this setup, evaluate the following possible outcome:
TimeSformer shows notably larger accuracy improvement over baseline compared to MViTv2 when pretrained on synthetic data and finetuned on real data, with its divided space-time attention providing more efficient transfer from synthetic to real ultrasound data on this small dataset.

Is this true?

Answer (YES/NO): NO